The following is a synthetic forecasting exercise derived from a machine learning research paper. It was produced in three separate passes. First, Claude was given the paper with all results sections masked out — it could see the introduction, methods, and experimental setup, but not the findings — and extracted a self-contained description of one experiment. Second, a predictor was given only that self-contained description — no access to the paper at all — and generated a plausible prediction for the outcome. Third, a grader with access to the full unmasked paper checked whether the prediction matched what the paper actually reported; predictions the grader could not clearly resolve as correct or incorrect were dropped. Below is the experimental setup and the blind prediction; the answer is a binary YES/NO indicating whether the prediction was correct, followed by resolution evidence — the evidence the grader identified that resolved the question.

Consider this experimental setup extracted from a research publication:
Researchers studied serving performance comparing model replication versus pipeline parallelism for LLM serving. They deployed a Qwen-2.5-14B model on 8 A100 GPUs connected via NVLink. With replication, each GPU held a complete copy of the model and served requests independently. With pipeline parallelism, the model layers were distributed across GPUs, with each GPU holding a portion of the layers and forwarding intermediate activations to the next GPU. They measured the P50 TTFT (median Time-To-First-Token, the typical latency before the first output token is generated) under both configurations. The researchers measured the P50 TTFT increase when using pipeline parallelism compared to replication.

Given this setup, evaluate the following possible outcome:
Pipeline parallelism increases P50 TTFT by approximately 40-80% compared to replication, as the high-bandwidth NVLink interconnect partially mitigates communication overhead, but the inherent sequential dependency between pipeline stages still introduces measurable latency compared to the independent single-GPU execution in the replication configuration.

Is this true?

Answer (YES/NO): NO